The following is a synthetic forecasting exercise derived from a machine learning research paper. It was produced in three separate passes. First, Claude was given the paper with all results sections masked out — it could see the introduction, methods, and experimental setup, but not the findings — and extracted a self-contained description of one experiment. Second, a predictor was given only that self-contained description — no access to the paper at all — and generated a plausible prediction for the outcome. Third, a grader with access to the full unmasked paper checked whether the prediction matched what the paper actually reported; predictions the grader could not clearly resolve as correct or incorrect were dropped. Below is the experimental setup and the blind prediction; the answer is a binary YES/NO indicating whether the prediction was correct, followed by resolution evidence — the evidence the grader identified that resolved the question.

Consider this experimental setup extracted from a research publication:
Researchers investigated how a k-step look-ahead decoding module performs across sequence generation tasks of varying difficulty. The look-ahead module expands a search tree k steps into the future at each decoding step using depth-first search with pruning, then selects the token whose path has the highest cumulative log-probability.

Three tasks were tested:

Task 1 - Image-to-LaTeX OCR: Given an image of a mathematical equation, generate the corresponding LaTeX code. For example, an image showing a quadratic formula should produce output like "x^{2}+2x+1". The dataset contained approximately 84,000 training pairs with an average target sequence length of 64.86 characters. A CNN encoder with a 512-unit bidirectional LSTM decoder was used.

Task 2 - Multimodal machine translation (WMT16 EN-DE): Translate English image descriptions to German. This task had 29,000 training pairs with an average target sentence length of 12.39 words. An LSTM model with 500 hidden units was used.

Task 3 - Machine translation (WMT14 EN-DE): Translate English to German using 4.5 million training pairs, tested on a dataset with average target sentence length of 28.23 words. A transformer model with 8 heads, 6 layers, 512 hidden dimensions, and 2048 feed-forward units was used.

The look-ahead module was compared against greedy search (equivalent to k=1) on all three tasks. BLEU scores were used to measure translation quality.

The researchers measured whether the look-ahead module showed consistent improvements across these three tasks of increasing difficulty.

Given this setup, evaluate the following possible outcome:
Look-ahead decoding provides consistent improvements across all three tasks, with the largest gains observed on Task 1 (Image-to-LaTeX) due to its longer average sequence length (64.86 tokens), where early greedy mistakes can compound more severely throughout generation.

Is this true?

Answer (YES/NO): NO